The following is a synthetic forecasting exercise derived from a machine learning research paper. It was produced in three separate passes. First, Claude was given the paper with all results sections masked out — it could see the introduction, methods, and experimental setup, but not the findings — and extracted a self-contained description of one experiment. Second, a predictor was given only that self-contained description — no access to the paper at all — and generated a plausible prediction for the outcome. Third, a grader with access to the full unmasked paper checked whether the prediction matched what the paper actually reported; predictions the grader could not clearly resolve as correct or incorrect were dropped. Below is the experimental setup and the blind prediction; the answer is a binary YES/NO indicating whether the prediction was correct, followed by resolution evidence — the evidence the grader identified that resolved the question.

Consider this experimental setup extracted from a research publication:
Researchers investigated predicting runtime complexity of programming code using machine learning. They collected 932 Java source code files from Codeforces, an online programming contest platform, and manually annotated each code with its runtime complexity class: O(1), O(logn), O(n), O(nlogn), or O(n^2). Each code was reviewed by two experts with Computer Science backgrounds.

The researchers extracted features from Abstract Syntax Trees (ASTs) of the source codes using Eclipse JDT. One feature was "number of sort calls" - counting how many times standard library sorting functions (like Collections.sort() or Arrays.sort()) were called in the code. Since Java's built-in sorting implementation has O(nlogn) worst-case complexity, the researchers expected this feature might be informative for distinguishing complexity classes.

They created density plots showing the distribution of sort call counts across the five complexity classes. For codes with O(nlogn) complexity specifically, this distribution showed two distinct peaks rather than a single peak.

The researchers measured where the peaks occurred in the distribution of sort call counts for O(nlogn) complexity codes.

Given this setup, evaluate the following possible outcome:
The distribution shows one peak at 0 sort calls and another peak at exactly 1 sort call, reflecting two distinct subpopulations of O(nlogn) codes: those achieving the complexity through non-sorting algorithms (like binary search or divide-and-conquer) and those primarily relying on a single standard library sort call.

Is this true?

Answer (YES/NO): YES